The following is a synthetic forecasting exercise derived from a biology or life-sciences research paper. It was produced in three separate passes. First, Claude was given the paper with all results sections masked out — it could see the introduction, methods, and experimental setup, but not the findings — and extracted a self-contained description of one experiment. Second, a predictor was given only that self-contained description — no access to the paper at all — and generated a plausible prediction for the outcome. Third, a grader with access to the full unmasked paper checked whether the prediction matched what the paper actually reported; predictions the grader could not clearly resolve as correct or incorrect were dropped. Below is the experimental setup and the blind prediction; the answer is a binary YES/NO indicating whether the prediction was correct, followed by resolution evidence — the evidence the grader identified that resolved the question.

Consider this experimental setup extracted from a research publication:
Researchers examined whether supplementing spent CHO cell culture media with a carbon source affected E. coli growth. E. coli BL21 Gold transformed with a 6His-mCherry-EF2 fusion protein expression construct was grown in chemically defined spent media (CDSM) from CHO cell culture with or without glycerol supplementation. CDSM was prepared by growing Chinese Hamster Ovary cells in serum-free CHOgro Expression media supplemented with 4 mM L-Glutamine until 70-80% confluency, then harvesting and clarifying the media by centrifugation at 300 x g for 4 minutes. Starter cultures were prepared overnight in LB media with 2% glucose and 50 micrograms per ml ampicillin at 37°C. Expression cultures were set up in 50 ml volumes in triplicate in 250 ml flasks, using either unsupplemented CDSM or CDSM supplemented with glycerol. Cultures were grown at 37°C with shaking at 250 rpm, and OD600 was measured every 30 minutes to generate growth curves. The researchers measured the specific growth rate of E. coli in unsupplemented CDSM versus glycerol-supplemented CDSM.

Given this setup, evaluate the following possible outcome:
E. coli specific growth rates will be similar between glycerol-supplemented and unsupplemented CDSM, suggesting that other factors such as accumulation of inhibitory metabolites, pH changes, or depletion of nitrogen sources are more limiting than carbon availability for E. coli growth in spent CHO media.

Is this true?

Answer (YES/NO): NO